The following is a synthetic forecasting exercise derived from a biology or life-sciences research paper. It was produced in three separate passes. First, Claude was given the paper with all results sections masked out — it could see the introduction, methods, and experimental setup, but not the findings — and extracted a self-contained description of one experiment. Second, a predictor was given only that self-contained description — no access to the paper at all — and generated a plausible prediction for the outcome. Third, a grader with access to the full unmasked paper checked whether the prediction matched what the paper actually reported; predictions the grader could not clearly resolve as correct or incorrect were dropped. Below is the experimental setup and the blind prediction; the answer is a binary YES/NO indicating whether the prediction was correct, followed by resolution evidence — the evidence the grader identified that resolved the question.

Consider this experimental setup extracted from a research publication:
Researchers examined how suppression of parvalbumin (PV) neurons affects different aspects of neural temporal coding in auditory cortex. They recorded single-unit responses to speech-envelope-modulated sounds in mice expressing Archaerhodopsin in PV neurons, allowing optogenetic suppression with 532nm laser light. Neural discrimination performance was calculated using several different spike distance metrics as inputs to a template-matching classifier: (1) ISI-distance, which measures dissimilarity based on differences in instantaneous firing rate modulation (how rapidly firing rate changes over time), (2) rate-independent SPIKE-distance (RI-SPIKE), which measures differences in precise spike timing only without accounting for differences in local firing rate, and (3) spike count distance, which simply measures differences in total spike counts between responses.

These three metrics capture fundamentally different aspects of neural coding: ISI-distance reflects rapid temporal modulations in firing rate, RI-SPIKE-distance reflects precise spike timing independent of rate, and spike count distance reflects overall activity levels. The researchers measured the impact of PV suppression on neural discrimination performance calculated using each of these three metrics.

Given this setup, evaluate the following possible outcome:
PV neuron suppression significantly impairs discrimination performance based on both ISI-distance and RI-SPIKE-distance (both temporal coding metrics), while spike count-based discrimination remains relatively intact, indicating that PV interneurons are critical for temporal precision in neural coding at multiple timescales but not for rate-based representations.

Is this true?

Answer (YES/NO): NO